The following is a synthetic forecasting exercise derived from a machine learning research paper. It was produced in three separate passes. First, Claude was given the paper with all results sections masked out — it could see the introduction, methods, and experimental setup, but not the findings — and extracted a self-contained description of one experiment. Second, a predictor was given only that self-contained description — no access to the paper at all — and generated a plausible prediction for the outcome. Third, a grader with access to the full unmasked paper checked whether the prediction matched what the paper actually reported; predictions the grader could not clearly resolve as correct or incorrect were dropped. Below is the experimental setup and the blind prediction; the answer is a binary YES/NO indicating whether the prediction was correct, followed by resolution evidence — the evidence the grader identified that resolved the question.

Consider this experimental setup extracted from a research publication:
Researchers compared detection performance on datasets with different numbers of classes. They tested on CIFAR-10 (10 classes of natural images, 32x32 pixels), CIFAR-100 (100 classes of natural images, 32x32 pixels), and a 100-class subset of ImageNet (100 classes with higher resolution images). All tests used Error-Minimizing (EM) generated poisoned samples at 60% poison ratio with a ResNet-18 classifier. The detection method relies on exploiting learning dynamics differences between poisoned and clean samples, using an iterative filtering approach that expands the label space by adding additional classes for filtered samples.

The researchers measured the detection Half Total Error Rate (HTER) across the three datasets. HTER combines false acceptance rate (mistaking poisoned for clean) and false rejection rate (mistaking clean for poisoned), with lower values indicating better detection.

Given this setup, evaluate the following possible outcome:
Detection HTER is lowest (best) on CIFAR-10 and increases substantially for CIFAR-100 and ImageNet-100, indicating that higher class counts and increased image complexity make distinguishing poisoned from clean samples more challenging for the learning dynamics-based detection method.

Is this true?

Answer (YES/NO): NO